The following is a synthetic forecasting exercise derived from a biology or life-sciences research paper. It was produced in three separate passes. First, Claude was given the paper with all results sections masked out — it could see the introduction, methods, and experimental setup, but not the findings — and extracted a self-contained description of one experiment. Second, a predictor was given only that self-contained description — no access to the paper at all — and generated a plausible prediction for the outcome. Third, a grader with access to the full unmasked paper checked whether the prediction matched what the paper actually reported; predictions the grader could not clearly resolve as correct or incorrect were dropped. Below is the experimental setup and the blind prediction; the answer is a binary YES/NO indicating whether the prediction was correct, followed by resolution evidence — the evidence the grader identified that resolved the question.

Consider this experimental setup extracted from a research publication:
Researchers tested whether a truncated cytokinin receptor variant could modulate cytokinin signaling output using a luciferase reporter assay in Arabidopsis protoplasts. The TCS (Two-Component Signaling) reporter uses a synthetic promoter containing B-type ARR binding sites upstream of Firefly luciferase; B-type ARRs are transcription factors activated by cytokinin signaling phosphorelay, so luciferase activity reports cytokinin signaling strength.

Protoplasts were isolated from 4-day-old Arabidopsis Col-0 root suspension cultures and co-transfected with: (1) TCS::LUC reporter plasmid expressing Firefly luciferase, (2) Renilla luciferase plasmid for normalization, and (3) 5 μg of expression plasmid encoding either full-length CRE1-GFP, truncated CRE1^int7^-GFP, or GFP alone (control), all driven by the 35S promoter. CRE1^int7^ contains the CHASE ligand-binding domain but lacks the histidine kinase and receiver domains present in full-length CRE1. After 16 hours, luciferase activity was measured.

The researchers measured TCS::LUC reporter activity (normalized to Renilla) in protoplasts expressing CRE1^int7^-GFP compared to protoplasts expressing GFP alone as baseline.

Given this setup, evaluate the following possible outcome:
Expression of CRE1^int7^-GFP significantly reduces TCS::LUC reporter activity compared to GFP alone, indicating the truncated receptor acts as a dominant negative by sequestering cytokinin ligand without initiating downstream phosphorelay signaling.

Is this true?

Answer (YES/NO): YES